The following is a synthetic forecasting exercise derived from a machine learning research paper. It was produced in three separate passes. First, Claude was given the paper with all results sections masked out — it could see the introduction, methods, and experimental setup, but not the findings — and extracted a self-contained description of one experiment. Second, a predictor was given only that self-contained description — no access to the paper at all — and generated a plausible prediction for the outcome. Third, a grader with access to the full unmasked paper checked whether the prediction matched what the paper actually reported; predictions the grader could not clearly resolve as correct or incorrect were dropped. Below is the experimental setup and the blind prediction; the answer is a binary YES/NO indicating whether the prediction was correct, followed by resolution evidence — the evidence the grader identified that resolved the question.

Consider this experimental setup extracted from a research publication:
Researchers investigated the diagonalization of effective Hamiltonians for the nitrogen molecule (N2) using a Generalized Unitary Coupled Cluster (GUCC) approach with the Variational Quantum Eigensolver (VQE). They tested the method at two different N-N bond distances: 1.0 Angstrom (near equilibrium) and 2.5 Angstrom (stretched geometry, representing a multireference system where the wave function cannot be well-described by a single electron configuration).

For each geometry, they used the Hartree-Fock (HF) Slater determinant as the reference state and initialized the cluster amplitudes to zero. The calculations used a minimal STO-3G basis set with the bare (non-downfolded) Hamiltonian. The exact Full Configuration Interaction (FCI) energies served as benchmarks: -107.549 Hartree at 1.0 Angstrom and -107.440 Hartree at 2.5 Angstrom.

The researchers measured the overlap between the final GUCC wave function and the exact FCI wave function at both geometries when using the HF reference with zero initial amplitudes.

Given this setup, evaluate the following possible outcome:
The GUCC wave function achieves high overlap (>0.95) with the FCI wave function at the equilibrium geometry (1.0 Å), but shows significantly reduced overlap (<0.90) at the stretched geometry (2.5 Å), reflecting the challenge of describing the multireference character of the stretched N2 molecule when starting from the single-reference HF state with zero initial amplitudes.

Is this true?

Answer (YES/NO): NO